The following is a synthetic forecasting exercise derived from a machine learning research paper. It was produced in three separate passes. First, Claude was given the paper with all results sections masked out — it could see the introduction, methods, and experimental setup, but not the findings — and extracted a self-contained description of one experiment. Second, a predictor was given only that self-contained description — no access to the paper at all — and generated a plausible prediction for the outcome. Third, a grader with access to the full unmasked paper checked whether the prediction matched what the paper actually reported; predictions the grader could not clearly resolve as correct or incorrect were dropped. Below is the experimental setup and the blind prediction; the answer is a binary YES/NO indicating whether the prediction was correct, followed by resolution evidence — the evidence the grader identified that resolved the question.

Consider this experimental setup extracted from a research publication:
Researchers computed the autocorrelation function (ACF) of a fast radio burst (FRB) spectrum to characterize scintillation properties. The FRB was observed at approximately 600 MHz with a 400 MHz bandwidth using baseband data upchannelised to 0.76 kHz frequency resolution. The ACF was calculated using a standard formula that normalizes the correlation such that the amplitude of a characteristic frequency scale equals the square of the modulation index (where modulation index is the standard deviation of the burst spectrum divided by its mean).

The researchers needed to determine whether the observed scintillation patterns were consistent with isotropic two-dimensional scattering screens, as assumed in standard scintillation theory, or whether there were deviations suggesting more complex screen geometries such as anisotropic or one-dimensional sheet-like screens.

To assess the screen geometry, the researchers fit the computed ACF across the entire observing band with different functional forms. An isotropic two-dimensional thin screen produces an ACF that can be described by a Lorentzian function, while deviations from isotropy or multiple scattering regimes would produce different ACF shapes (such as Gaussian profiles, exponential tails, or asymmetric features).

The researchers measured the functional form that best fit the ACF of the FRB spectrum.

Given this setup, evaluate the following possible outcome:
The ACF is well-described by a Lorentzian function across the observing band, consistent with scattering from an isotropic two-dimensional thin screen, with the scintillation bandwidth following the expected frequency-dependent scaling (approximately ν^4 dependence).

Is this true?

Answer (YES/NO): NO